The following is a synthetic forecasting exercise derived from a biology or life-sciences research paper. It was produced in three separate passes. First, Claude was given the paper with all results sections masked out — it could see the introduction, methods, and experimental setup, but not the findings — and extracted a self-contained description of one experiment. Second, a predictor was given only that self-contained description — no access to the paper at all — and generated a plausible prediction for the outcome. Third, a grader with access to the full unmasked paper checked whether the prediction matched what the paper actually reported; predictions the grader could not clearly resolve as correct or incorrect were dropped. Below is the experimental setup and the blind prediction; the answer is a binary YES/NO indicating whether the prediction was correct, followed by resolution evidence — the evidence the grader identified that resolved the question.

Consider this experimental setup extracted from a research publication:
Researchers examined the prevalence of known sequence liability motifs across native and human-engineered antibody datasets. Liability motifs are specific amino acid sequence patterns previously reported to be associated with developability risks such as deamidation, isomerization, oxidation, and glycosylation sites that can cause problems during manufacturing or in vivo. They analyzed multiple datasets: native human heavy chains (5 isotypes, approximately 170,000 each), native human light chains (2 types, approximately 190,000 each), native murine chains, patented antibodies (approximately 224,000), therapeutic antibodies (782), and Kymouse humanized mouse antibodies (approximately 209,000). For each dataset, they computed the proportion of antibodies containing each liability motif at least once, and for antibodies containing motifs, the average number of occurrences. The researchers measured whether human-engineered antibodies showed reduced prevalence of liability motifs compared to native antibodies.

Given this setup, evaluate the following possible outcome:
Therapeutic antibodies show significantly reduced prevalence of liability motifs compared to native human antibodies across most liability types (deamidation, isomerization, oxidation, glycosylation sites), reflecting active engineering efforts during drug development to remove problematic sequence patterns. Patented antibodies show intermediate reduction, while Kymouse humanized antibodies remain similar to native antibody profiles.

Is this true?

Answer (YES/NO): NO